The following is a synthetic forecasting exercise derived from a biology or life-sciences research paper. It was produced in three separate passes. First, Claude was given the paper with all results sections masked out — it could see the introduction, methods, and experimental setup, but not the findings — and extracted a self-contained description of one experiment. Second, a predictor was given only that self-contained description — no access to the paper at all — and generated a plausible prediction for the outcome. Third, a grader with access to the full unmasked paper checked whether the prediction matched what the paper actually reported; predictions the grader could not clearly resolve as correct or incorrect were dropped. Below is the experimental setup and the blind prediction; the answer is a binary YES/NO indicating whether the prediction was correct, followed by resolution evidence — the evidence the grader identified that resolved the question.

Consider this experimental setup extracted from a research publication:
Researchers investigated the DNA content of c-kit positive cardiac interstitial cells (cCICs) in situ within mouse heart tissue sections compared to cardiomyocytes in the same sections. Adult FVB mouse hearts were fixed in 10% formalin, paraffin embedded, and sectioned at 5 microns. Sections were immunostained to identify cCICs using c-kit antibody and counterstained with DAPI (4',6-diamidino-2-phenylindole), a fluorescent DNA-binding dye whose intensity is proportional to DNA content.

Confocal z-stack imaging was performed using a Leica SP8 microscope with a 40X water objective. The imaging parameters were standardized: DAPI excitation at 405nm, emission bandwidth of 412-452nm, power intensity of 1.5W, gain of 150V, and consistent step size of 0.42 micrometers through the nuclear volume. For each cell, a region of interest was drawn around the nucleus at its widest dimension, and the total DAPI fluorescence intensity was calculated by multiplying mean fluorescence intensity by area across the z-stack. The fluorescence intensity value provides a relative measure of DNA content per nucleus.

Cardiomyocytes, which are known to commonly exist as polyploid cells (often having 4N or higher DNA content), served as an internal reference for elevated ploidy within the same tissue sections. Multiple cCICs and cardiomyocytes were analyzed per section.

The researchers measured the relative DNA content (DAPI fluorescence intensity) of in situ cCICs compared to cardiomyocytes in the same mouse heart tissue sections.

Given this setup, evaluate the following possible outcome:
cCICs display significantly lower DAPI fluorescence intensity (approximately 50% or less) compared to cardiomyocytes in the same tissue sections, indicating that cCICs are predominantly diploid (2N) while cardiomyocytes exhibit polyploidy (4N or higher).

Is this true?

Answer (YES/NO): NO